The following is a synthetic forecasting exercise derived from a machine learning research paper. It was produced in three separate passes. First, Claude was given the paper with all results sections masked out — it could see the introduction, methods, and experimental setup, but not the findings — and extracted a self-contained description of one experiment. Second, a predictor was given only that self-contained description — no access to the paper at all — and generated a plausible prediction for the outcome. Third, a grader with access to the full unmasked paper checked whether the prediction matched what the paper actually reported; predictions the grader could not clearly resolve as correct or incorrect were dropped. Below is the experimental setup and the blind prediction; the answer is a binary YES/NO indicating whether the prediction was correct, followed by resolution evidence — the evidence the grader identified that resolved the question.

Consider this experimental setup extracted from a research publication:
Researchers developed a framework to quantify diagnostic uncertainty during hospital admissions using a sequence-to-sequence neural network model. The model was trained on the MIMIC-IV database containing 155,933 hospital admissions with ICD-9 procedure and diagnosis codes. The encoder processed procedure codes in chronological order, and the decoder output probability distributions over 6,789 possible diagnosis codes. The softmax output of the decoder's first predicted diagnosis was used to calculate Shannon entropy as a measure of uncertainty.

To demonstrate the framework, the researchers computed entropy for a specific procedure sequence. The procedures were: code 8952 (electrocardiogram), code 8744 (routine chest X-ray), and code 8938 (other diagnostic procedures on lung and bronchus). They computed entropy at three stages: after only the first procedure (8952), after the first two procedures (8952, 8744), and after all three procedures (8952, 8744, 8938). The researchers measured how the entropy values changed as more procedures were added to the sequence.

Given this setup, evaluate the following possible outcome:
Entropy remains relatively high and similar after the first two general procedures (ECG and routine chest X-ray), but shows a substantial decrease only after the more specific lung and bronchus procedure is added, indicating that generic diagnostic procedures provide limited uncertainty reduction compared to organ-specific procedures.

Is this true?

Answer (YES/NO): NO